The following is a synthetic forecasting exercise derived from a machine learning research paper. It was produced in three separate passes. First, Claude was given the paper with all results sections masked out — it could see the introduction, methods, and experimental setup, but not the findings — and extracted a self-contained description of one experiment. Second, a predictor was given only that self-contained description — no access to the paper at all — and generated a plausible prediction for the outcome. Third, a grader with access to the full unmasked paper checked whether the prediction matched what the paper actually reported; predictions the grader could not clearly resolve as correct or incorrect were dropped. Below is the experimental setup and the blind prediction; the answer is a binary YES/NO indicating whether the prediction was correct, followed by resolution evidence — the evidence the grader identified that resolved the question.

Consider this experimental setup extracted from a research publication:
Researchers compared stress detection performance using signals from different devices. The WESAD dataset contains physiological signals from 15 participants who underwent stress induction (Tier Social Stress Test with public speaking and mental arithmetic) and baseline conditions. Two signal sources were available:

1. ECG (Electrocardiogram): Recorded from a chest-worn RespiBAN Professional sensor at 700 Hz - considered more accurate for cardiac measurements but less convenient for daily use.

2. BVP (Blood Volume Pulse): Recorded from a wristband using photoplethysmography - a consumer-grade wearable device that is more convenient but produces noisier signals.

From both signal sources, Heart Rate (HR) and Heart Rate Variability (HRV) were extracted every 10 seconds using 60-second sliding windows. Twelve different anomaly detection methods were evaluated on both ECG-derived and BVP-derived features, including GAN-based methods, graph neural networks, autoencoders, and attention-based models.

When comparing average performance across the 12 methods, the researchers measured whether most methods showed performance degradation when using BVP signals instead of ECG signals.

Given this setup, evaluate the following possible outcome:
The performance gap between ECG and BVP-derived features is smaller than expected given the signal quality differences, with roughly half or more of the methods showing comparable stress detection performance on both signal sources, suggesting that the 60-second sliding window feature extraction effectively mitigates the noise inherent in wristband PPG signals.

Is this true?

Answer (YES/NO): NO